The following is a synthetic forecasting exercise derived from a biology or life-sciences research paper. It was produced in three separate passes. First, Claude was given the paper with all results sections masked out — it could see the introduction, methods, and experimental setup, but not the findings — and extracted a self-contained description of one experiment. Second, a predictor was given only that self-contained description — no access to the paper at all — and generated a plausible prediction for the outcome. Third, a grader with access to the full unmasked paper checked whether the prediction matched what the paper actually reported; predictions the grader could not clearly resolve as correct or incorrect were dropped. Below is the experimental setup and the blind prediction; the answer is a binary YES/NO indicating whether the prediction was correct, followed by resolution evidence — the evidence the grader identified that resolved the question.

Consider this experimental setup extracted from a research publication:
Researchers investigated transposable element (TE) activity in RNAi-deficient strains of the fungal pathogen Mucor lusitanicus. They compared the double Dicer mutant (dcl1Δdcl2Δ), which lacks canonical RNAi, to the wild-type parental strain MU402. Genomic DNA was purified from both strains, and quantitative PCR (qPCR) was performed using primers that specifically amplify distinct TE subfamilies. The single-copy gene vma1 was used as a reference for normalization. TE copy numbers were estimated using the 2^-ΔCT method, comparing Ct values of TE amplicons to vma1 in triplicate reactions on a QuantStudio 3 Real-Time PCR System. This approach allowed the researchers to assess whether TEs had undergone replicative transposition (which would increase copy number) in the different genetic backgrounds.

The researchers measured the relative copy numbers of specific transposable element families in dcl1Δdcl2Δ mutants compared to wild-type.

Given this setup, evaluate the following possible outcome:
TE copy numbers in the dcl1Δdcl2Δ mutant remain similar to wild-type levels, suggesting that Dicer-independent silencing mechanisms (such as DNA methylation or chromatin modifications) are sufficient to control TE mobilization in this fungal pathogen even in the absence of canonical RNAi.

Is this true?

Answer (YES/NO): NO